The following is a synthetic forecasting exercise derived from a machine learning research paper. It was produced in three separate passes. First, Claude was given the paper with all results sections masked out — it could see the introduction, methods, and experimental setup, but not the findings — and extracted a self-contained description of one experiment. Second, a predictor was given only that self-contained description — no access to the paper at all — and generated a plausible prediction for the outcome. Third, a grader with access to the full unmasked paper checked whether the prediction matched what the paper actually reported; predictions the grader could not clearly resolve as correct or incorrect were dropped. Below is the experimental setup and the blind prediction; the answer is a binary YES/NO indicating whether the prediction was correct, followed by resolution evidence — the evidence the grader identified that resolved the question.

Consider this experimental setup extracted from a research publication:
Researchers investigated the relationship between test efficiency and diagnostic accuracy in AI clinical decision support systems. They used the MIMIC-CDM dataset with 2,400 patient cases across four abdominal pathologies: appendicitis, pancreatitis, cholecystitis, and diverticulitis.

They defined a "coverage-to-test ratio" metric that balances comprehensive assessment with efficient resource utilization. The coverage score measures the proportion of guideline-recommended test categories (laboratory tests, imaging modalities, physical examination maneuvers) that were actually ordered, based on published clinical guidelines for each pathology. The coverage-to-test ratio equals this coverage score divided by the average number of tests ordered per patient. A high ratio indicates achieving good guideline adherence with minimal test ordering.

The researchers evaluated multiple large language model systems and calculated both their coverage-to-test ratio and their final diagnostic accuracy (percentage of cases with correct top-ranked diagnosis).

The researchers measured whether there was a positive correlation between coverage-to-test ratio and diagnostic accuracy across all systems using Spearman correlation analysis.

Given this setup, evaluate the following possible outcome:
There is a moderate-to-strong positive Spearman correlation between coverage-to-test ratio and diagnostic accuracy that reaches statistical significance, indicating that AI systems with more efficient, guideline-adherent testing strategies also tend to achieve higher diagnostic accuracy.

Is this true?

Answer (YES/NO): NO